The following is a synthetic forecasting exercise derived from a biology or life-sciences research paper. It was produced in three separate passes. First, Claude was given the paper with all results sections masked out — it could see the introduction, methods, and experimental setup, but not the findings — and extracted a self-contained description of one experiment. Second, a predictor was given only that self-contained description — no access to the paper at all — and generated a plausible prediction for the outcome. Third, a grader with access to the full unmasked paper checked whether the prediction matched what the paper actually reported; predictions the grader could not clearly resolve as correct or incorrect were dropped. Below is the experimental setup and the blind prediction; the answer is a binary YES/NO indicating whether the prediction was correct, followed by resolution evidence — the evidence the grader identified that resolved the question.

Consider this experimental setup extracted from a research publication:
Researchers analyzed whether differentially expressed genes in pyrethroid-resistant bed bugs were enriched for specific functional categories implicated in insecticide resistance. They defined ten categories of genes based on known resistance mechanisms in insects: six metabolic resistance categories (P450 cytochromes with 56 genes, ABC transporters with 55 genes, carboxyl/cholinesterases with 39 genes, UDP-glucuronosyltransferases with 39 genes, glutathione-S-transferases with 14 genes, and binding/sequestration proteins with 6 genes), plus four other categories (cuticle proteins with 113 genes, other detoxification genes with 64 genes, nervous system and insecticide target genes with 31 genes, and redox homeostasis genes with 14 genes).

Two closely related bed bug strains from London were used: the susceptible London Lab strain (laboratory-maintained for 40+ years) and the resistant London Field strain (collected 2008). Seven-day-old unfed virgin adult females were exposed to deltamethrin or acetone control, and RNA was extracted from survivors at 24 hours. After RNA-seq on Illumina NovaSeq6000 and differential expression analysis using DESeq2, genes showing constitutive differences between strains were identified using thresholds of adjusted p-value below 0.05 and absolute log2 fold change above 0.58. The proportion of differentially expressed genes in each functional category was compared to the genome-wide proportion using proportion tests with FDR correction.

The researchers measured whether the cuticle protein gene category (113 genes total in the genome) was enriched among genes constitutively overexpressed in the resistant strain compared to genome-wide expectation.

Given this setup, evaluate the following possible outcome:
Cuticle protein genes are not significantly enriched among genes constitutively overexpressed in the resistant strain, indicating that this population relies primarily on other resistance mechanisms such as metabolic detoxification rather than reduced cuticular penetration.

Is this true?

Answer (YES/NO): NO